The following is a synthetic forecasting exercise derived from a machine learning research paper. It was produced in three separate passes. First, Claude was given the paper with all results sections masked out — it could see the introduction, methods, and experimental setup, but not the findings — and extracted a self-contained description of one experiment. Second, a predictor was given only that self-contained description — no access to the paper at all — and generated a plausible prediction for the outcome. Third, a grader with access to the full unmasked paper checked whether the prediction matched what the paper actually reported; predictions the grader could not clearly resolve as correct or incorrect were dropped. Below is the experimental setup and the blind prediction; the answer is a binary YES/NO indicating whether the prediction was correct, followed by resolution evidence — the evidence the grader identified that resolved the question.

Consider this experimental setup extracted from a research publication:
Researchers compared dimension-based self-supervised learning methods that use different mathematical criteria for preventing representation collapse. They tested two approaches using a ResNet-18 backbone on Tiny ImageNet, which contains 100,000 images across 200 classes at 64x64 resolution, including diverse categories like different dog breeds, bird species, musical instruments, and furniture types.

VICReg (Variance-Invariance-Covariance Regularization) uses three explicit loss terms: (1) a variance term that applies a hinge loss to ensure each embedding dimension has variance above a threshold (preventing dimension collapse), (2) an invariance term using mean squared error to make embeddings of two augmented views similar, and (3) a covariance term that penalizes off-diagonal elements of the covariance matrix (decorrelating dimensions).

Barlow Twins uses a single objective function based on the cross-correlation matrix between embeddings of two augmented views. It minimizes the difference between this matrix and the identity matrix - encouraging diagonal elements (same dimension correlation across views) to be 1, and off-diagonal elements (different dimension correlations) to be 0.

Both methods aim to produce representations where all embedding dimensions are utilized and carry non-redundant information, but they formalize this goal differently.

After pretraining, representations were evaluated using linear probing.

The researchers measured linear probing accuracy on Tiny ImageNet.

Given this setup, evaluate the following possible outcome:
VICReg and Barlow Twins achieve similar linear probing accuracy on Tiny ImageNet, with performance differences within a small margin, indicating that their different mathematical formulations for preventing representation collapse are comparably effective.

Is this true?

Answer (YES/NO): YES